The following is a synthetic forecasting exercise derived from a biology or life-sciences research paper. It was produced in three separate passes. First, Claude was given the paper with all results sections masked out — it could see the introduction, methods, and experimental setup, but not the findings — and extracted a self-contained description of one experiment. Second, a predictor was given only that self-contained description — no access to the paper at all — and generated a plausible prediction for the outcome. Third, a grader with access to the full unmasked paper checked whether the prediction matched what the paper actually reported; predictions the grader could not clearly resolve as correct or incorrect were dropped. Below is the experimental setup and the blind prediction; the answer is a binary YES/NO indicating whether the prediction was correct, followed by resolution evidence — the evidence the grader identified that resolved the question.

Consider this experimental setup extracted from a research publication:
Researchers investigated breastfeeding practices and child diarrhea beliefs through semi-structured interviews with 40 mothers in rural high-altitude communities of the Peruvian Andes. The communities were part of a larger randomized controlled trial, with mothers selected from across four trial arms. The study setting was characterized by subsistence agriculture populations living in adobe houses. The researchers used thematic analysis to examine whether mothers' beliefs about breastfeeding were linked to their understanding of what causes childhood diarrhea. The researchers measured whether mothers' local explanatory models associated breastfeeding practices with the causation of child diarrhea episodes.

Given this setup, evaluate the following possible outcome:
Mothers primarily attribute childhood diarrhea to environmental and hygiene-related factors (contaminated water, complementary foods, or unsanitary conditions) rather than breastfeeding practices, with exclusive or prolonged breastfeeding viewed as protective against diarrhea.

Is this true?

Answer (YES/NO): NO